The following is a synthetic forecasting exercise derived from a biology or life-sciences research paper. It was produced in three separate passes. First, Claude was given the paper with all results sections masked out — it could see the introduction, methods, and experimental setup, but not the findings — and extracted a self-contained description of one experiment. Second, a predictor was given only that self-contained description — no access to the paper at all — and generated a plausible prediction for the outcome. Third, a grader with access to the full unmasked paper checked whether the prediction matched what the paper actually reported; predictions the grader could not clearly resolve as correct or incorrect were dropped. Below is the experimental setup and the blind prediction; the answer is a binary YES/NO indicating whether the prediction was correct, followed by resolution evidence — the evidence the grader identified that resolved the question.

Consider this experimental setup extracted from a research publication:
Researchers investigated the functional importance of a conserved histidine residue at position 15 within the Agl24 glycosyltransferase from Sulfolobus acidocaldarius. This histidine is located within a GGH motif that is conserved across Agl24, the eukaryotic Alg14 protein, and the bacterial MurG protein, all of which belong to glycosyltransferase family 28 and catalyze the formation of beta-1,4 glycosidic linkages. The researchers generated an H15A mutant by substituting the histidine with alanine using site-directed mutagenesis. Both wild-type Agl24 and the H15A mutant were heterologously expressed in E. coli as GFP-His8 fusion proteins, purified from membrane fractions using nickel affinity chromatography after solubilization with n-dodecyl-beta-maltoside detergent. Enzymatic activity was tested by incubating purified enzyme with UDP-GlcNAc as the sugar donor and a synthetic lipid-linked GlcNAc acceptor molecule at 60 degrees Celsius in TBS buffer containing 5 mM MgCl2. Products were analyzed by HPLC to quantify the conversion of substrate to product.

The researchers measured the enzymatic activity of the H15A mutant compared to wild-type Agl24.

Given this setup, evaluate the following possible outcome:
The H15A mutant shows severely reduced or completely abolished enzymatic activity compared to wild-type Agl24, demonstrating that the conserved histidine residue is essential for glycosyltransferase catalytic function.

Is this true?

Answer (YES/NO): YES